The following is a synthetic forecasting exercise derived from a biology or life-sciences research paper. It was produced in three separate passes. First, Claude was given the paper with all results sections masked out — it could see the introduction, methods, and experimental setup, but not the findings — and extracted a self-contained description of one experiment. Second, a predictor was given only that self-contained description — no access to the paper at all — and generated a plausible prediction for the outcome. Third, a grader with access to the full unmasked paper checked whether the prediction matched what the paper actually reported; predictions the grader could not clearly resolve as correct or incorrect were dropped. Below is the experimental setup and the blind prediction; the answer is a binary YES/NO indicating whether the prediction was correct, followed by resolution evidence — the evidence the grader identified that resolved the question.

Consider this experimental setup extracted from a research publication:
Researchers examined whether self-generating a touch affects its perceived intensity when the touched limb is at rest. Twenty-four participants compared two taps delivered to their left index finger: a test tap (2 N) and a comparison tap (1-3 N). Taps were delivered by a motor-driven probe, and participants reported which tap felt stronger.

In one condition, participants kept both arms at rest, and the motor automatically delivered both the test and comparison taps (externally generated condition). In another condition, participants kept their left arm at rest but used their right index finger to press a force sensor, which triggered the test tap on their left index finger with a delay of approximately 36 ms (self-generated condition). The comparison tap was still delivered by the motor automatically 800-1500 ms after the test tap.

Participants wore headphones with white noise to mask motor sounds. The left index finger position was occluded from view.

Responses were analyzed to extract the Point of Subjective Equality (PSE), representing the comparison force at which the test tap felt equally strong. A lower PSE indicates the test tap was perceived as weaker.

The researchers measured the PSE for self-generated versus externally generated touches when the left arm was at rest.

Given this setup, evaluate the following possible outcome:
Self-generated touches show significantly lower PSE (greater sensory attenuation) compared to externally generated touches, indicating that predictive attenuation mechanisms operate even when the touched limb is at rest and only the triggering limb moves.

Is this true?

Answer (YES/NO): YES